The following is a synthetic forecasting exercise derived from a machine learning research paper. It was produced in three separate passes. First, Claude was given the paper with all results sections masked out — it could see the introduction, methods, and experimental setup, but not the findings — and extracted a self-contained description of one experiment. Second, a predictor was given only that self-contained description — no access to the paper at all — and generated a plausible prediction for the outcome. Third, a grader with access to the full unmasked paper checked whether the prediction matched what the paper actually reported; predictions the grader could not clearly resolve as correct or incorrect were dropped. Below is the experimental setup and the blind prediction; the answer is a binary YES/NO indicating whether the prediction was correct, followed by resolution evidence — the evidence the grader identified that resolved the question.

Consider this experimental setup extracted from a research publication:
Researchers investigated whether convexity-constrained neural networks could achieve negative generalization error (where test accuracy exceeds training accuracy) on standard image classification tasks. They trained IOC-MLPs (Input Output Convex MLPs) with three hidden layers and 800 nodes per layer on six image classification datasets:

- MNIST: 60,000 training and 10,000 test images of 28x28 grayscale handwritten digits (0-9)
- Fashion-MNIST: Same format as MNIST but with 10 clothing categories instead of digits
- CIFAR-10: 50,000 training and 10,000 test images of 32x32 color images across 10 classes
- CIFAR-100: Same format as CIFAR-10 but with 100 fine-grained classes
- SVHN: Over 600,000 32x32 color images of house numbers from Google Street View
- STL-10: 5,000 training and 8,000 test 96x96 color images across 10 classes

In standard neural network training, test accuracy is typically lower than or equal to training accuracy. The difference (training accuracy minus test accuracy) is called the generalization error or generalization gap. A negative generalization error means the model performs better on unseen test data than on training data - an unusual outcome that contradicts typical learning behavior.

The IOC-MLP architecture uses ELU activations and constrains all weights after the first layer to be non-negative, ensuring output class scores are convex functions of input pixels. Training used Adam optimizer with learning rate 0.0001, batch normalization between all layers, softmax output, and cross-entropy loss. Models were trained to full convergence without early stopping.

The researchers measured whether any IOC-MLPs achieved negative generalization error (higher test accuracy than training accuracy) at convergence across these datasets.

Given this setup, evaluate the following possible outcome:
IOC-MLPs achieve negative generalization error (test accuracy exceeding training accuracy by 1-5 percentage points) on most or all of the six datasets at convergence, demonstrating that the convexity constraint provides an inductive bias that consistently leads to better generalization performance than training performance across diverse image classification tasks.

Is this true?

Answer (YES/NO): NO